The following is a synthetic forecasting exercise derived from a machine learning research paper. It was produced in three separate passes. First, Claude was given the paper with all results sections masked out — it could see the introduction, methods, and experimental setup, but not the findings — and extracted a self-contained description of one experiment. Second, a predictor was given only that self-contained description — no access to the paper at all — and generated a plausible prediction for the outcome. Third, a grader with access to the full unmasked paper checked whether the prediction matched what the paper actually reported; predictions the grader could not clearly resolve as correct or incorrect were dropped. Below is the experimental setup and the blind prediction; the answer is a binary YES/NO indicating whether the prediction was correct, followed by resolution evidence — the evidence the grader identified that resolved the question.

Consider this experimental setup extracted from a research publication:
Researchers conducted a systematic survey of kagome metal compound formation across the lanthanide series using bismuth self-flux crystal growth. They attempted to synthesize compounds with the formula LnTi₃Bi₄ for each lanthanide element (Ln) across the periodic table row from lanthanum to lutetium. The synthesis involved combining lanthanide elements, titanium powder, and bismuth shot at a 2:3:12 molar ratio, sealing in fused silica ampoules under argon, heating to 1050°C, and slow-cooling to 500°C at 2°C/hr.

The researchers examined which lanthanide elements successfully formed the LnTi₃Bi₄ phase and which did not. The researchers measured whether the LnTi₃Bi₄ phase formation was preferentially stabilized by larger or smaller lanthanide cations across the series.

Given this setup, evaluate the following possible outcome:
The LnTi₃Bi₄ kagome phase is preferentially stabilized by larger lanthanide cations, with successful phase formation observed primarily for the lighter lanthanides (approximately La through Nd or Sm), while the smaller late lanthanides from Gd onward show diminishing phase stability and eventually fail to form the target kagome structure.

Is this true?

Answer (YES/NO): NO